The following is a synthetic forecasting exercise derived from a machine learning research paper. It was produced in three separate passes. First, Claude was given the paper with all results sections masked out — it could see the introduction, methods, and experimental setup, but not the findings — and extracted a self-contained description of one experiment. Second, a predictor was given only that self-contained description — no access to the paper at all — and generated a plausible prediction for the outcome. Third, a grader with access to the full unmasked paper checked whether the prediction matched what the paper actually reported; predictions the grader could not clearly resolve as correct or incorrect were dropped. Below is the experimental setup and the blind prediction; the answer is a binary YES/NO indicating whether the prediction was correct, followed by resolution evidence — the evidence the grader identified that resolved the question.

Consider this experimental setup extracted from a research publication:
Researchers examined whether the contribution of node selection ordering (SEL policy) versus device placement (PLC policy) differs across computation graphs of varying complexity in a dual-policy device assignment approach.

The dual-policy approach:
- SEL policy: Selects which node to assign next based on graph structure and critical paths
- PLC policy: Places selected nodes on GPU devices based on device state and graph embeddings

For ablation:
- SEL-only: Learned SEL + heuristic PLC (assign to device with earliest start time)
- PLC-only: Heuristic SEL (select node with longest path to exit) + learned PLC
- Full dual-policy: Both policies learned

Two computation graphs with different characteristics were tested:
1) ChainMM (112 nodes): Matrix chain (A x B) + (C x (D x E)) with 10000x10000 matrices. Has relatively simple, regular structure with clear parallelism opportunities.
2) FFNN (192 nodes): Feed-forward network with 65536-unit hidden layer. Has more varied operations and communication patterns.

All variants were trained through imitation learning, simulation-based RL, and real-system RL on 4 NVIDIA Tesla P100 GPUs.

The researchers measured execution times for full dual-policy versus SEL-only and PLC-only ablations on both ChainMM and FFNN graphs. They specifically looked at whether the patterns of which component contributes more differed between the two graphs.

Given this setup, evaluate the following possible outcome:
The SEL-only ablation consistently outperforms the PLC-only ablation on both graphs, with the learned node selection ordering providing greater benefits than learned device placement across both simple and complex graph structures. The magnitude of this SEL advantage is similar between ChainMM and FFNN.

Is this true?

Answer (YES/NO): NO